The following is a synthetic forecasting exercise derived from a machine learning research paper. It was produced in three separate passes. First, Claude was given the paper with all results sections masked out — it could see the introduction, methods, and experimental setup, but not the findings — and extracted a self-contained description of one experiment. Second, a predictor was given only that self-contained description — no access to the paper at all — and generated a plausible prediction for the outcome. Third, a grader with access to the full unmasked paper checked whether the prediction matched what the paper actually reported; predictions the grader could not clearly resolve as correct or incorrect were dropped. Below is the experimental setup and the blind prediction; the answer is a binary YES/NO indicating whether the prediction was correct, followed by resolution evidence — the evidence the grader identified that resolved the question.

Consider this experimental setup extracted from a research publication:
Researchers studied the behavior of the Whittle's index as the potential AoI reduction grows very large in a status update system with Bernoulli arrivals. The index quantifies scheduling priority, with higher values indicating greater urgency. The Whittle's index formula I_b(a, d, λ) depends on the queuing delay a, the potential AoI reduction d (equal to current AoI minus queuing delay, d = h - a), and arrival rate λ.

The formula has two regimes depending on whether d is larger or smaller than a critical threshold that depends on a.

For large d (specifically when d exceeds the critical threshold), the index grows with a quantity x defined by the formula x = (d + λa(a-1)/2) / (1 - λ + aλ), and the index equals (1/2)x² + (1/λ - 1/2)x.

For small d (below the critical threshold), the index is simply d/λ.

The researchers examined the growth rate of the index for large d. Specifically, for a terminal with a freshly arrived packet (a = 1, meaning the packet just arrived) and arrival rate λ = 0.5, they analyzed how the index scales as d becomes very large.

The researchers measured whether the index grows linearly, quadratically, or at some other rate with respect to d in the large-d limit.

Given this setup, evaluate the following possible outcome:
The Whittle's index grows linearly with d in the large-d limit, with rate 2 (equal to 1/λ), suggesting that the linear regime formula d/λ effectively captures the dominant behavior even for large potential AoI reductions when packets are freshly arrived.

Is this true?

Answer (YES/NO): NO